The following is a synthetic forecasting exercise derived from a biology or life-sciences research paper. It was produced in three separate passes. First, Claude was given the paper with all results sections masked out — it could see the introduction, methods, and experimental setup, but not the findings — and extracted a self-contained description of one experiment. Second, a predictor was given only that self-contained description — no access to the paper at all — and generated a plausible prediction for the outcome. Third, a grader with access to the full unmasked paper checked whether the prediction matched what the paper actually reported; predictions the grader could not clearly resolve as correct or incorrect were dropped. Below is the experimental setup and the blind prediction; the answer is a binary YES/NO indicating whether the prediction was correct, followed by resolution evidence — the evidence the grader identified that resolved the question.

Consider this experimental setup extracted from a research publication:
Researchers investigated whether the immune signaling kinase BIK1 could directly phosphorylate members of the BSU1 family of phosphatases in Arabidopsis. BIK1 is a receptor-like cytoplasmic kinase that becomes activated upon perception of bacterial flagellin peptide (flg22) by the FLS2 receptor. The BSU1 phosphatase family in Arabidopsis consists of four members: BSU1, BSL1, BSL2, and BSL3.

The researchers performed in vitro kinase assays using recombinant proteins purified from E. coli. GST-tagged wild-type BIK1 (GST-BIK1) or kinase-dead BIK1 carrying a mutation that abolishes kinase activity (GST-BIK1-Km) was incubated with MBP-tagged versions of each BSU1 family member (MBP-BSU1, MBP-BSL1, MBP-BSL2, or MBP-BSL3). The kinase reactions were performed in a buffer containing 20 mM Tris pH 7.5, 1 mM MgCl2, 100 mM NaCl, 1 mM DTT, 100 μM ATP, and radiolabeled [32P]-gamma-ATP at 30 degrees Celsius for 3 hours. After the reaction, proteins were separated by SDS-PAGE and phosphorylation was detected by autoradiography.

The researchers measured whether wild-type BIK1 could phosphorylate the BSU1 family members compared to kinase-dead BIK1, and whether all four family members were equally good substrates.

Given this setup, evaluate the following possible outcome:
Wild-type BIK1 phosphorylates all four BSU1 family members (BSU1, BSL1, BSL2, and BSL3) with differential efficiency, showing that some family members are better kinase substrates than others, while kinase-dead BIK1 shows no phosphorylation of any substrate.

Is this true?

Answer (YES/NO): NO